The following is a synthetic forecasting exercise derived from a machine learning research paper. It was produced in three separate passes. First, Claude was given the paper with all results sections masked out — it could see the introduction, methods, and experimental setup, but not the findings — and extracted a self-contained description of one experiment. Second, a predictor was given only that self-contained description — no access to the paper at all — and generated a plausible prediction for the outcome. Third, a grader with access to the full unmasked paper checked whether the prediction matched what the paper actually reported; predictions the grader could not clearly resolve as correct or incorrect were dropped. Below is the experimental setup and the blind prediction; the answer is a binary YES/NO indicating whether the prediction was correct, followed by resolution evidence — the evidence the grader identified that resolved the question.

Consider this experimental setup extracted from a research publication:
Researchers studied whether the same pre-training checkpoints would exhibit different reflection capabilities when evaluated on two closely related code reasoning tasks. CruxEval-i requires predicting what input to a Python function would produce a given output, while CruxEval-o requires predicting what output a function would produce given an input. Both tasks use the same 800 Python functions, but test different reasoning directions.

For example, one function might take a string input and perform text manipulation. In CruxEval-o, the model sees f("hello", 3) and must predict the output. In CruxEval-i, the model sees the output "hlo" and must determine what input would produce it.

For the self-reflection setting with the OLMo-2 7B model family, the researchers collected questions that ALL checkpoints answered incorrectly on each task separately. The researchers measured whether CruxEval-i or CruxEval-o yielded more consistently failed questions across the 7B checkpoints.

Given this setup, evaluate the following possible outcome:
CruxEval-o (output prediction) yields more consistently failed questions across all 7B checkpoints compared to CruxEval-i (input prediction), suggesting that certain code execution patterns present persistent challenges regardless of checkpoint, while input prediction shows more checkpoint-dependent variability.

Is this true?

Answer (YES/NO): YES